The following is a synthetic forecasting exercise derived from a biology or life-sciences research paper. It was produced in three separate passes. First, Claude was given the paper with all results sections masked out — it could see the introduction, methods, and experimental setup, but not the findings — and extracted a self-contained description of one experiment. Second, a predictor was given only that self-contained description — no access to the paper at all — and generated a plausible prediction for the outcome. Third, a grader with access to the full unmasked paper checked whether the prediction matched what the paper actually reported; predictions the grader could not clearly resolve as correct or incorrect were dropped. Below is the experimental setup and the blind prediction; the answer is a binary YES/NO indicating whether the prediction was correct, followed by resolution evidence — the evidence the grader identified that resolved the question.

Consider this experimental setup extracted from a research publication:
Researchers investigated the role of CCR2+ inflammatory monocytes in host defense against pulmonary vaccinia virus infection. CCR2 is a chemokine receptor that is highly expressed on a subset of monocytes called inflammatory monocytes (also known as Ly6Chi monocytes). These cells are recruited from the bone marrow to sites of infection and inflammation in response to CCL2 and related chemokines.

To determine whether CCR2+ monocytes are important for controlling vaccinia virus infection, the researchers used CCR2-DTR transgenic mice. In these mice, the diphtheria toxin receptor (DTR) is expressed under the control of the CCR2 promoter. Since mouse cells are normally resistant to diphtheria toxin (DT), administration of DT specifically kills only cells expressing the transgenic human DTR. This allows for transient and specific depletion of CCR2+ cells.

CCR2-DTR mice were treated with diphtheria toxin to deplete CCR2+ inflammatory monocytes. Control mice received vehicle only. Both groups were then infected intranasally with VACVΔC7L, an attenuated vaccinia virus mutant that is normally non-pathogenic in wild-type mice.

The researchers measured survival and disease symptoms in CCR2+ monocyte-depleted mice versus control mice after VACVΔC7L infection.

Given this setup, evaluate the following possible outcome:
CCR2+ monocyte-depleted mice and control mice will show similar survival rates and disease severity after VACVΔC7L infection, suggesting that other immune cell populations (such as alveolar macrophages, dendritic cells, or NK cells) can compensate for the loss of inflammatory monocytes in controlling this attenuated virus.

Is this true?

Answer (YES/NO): NO